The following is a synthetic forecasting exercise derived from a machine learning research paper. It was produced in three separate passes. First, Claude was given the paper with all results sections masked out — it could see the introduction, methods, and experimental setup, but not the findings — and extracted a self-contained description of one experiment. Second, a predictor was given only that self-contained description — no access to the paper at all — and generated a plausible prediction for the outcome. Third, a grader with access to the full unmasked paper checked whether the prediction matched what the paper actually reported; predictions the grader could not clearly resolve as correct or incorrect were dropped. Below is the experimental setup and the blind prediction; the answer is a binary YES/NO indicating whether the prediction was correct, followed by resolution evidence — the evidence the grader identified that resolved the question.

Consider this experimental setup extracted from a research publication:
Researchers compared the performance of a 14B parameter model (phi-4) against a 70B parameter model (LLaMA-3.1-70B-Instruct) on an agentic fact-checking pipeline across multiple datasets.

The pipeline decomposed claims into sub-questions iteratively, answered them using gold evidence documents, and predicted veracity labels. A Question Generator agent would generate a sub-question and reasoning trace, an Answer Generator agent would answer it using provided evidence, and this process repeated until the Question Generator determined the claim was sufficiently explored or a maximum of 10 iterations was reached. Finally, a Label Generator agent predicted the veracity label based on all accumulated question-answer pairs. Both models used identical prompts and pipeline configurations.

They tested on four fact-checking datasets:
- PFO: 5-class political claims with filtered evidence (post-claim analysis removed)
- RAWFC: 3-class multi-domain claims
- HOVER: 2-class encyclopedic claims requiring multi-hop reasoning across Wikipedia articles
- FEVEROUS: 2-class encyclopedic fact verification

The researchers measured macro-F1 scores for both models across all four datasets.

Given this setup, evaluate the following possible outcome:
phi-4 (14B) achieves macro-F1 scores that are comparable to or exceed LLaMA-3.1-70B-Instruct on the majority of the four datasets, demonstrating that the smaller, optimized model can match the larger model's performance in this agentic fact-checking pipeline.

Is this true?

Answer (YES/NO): NO